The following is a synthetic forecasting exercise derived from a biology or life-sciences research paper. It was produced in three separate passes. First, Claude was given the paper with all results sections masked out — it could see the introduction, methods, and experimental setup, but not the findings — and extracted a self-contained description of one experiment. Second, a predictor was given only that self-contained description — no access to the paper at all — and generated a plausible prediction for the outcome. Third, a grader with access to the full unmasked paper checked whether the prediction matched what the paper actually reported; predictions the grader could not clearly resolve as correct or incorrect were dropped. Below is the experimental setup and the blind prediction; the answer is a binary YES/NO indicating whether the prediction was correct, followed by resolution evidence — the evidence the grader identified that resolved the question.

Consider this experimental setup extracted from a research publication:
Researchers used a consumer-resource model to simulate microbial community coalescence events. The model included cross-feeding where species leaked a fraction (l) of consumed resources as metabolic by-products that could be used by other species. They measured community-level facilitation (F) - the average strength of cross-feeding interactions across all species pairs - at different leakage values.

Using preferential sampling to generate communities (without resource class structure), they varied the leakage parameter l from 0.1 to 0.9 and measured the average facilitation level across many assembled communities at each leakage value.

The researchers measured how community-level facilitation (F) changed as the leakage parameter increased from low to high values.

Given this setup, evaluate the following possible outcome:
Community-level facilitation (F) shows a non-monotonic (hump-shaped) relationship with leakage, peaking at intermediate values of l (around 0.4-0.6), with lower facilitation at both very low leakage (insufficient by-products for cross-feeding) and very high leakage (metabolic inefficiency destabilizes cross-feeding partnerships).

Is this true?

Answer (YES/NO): NO